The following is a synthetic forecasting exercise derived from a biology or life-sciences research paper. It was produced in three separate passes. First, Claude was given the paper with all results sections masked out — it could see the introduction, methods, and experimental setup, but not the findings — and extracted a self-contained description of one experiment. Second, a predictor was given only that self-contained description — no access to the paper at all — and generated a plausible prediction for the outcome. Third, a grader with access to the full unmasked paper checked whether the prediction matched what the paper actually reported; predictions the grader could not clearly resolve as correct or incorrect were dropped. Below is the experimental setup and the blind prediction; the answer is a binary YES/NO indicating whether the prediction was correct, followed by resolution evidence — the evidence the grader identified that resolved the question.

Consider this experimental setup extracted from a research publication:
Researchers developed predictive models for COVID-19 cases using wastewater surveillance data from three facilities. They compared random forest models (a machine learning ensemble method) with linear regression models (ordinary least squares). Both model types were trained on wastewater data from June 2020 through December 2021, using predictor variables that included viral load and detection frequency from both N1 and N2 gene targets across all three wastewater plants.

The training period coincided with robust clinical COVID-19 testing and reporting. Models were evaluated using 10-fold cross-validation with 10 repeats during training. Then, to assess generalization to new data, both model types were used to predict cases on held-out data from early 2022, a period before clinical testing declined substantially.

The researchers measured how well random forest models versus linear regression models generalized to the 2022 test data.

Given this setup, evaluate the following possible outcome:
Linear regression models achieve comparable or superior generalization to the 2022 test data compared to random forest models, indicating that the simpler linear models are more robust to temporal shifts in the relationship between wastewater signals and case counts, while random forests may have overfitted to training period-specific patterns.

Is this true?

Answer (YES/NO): YES